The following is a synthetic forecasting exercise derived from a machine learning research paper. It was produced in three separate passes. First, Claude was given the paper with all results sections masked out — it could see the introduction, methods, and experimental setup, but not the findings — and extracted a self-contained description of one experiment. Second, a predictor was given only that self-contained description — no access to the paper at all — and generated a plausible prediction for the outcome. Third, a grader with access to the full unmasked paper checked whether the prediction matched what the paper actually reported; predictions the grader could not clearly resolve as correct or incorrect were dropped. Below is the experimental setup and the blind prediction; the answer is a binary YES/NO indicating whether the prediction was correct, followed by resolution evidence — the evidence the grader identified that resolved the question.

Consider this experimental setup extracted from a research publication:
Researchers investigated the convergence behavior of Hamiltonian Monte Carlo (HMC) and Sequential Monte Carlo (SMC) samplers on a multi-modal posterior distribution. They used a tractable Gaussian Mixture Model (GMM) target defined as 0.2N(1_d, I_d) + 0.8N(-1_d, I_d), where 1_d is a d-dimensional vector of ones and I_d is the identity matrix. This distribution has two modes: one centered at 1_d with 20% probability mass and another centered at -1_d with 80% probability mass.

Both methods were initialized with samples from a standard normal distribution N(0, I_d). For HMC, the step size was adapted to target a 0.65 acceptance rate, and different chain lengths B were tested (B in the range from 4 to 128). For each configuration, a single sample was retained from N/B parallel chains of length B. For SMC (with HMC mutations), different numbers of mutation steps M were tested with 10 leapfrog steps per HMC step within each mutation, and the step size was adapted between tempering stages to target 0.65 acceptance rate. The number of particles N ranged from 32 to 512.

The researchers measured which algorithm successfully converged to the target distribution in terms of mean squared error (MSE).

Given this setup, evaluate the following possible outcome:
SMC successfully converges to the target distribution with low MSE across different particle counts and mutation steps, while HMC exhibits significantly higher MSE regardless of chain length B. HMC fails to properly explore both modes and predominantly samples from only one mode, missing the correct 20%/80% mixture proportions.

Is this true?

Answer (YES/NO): NO